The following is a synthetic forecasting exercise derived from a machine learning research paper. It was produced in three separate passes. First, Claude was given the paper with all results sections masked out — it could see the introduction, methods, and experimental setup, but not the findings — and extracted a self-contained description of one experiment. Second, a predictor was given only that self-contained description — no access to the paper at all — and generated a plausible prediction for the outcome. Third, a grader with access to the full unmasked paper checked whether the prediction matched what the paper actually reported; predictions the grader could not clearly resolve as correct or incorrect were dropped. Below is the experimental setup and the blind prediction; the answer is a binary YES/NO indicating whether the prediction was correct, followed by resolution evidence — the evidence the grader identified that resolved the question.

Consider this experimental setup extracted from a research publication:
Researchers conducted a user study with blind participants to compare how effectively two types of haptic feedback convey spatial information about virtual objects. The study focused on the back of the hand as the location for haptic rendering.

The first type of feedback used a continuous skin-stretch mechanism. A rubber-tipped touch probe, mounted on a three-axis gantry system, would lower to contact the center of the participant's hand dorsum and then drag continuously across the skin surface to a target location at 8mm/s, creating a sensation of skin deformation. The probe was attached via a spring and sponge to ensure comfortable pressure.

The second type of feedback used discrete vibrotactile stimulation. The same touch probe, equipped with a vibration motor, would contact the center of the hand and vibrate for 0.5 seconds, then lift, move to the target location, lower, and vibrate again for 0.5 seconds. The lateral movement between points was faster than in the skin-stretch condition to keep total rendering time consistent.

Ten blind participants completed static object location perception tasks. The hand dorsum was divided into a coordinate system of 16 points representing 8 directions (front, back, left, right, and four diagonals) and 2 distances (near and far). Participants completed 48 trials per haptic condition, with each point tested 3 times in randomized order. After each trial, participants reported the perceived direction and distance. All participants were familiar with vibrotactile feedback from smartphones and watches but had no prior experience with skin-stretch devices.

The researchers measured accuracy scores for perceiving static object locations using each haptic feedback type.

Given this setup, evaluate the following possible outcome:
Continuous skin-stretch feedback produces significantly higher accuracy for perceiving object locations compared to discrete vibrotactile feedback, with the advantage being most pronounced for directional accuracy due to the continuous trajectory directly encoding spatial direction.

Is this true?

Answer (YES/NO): NO